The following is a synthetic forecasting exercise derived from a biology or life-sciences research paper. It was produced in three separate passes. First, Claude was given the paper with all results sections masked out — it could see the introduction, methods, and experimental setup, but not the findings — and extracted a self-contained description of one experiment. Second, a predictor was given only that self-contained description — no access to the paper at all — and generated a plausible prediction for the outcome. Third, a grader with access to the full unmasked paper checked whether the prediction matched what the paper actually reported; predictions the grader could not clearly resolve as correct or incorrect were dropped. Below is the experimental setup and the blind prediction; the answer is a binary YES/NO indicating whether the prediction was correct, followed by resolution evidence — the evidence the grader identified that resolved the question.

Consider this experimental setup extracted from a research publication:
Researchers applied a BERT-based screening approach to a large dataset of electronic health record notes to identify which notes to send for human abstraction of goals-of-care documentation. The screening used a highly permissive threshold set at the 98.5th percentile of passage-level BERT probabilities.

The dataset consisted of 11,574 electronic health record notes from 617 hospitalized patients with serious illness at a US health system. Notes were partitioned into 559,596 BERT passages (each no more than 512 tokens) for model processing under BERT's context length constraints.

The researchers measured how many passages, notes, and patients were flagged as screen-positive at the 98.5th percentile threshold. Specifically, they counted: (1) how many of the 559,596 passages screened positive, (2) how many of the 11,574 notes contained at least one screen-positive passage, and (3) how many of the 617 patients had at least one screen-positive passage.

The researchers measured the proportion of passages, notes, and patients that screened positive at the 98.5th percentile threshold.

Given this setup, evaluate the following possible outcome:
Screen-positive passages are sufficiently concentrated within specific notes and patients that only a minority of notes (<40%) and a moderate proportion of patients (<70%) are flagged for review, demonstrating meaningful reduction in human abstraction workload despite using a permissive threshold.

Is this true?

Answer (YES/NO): NO